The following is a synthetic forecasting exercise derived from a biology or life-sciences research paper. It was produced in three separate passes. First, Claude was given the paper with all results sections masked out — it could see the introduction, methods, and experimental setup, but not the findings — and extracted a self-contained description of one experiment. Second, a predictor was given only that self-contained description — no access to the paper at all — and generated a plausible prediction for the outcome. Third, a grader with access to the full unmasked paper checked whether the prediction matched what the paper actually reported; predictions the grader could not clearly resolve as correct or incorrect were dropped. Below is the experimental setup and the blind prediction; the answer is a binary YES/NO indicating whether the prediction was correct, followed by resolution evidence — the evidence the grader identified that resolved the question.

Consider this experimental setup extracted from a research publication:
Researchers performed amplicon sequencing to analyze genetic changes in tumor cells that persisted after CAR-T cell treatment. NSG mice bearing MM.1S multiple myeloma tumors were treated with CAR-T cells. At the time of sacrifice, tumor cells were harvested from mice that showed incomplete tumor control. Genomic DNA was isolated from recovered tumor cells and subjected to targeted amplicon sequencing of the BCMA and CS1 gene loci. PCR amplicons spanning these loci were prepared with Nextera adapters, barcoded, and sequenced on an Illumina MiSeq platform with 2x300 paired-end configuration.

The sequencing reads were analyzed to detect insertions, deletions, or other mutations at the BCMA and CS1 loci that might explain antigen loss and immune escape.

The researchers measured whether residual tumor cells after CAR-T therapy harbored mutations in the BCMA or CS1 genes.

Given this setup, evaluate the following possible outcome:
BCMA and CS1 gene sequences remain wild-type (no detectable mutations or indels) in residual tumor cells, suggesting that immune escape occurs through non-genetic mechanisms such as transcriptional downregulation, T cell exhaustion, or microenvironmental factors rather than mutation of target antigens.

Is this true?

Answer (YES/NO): NO